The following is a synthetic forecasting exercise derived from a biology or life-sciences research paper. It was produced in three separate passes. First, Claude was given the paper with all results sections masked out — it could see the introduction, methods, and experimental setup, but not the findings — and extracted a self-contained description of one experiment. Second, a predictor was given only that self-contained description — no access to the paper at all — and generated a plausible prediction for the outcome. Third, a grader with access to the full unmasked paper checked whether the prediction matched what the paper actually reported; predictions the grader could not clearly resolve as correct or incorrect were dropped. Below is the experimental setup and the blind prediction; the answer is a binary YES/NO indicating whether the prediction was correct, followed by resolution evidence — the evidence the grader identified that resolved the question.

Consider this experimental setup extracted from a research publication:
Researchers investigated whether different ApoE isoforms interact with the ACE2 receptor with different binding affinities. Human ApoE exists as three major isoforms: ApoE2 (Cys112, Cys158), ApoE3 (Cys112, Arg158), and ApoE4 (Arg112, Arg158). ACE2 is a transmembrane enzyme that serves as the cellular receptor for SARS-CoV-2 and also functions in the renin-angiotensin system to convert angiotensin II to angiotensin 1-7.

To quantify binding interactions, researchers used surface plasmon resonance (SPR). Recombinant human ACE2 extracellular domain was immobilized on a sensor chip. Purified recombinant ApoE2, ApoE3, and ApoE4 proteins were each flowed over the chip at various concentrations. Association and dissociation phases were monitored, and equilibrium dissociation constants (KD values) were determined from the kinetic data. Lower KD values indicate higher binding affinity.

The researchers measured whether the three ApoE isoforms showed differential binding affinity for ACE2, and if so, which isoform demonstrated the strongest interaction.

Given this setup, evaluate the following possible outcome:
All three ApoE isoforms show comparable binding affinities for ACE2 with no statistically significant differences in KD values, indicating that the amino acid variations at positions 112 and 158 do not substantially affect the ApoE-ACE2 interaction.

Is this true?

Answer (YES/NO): YES